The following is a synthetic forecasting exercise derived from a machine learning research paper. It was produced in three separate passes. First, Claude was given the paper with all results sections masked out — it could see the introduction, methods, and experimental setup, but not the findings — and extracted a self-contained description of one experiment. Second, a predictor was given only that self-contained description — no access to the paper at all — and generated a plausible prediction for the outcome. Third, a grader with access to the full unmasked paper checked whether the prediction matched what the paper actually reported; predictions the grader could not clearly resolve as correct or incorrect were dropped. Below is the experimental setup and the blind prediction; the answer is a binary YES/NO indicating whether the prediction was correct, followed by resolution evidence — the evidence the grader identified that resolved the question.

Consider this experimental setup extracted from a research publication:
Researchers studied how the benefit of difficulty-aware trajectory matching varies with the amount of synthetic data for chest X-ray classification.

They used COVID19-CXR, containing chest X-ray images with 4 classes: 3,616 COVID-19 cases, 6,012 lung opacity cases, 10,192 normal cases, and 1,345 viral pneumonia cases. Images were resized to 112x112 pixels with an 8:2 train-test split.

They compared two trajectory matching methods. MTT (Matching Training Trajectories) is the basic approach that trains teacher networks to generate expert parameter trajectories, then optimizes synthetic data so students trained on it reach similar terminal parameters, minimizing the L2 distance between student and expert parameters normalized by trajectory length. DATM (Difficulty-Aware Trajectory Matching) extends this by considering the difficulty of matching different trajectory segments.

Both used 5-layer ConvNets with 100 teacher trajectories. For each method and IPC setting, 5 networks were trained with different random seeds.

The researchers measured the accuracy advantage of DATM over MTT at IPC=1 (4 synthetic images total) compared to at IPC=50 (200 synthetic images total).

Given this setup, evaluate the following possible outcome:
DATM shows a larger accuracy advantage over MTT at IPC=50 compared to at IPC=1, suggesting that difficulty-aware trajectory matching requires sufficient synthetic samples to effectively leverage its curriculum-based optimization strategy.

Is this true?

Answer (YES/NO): NO